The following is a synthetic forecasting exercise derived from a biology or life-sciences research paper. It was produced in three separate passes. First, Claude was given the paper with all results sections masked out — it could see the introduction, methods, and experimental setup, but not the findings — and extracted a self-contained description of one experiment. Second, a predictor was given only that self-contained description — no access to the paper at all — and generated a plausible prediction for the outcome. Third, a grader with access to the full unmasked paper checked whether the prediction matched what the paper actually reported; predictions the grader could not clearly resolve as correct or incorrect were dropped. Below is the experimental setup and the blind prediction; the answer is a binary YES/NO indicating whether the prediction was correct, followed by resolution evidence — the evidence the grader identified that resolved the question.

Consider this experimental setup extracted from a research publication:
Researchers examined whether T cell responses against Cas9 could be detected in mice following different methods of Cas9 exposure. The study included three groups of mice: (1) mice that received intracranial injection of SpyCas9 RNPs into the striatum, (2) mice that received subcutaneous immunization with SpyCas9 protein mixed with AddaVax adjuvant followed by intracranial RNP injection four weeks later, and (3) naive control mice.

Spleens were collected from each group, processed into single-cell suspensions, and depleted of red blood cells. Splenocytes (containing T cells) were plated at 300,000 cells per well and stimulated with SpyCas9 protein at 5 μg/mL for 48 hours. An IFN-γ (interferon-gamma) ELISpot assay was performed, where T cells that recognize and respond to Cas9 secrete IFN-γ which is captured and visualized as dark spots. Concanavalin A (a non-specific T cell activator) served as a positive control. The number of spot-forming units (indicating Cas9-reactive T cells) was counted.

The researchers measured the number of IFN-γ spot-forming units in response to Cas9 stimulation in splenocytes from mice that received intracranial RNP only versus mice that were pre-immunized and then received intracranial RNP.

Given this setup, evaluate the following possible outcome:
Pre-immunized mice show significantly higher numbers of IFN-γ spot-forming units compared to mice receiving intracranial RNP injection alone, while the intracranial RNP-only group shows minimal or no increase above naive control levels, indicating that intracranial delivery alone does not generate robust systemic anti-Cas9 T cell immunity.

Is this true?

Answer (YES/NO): NO